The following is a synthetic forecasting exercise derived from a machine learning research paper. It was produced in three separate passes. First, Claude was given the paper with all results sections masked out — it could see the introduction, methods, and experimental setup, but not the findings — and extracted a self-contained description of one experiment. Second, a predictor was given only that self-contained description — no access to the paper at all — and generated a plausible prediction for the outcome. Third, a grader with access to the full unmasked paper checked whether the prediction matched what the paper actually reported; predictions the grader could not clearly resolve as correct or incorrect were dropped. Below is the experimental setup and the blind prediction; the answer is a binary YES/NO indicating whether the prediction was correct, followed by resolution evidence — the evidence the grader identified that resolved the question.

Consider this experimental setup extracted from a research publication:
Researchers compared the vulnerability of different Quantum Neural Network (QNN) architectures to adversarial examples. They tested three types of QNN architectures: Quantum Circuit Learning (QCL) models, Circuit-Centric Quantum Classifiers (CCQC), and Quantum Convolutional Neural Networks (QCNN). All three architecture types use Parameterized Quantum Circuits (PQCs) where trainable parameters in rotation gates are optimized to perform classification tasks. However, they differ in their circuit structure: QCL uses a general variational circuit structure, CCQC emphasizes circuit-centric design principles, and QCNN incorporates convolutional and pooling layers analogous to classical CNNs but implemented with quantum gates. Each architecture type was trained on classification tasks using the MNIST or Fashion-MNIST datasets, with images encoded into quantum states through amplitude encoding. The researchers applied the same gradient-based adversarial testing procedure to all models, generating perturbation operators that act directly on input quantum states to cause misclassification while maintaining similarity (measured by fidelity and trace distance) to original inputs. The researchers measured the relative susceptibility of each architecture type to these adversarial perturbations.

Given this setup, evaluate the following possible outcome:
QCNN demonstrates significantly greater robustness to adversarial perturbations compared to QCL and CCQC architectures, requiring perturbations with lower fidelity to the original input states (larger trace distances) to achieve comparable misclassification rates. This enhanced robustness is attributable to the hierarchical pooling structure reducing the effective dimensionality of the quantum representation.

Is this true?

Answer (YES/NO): NO